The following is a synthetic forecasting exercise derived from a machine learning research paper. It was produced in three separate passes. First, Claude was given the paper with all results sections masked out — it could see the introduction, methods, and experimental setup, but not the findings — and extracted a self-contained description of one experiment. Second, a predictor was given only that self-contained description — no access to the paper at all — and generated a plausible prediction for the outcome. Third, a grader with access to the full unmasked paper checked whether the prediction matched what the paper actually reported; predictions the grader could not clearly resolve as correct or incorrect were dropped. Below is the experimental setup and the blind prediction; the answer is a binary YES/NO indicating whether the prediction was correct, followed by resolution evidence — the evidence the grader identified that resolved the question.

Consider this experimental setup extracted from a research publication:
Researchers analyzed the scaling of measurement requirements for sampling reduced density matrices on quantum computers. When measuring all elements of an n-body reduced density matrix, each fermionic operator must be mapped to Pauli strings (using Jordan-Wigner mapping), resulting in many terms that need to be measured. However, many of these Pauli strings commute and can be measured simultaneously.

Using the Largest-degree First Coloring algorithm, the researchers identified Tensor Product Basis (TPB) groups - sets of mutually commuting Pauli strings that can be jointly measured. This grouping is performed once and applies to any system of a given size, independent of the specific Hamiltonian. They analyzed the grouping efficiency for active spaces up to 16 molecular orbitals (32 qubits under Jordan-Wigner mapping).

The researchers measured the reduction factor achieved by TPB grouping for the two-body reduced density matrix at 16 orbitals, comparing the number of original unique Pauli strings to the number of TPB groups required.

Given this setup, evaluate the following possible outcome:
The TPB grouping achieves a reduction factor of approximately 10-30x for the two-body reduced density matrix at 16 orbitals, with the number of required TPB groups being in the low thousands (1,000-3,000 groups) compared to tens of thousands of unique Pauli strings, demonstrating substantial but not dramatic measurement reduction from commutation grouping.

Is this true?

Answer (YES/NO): NO